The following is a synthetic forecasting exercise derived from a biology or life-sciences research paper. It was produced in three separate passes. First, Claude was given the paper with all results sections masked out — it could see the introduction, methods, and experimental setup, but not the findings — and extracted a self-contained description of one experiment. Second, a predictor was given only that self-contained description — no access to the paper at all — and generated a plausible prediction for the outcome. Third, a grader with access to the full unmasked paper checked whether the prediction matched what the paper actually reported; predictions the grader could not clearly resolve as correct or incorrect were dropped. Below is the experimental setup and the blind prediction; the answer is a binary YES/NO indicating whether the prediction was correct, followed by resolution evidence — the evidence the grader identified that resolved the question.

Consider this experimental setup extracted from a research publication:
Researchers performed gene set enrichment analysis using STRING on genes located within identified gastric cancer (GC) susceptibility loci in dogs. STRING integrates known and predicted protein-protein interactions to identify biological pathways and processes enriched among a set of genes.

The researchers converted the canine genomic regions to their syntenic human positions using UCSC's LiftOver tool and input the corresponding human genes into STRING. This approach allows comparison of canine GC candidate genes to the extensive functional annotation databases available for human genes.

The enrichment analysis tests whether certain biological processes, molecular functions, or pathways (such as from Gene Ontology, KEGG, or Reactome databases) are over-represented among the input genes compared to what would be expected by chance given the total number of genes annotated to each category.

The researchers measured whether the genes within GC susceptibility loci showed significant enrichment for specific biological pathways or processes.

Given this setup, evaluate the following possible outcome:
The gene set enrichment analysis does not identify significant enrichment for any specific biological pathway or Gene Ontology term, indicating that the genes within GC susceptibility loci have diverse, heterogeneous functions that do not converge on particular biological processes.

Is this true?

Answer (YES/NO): NO